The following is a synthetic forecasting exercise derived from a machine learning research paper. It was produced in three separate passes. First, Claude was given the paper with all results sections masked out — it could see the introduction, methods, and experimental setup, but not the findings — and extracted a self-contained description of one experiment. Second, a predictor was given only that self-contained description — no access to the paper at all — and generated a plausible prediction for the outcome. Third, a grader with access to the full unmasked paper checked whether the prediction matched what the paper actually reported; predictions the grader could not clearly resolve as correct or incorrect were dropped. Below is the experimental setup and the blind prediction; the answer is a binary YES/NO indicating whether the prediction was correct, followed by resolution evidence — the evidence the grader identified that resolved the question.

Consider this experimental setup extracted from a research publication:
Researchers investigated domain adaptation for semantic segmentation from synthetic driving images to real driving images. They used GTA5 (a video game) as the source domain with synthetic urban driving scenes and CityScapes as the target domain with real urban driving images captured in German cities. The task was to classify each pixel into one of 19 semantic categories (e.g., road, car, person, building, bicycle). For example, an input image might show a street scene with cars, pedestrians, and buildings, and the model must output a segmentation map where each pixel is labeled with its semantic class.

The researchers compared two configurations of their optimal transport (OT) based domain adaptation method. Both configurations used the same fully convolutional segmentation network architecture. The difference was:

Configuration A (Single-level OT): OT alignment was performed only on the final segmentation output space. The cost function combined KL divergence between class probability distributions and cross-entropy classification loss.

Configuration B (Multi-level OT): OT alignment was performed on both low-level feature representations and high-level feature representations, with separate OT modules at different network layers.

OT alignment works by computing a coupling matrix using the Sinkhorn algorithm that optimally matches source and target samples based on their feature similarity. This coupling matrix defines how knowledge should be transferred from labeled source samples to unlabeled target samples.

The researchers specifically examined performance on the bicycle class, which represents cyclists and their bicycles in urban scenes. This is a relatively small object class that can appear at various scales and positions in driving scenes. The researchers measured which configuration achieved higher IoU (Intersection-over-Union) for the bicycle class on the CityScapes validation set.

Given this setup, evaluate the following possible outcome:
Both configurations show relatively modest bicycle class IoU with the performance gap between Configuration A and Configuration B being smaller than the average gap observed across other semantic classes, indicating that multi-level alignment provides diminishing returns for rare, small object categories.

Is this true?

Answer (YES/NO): NO